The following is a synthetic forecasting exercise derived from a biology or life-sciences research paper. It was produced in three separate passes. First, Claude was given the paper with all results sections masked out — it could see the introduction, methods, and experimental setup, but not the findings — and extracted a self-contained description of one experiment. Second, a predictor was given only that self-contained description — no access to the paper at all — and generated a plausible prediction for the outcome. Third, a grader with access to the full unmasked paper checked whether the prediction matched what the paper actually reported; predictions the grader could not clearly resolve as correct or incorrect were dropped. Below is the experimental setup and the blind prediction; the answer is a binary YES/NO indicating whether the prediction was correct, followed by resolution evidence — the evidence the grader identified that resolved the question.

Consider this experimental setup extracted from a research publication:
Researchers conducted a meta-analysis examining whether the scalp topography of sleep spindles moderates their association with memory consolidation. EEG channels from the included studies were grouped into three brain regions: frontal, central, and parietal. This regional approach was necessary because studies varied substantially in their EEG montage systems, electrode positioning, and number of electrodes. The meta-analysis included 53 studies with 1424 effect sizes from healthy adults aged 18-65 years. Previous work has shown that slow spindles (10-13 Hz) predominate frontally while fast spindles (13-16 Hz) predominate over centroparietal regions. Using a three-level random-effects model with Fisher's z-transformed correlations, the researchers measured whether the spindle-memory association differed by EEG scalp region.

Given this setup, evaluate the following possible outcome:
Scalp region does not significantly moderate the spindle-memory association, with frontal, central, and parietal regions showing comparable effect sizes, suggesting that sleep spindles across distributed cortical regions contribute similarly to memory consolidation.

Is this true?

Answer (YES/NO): YES